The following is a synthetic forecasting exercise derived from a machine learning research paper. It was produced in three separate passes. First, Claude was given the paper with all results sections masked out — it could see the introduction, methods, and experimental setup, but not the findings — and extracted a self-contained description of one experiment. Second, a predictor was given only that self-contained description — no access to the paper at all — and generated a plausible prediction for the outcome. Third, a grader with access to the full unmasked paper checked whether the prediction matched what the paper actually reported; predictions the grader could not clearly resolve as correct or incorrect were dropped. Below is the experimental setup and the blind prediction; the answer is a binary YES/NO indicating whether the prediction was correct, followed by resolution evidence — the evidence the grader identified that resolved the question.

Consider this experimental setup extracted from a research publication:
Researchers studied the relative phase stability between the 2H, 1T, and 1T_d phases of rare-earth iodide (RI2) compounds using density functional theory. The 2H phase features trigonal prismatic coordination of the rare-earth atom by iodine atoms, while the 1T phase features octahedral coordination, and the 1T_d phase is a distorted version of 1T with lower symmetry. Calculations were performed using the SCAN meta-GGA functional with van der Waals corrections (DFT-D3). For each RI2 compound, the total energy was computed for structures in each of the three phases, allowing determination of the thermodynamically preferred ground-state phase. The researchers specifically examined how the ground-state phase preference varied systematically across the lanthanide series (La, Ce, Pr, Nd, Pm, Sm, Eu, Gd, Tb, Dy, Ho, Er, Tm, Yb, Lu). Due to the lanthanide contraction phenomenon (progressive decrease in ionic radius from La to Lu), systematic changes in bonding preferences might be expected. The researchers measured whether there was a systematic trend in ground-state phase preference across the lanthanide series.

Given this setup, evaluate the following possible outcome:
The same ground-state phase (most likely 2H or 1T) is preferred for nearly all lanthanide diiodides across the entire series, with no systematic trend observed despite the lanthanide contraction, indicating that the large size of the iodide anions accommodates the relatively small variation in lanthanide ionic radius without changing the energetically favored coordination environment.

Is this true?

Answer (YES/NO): NO